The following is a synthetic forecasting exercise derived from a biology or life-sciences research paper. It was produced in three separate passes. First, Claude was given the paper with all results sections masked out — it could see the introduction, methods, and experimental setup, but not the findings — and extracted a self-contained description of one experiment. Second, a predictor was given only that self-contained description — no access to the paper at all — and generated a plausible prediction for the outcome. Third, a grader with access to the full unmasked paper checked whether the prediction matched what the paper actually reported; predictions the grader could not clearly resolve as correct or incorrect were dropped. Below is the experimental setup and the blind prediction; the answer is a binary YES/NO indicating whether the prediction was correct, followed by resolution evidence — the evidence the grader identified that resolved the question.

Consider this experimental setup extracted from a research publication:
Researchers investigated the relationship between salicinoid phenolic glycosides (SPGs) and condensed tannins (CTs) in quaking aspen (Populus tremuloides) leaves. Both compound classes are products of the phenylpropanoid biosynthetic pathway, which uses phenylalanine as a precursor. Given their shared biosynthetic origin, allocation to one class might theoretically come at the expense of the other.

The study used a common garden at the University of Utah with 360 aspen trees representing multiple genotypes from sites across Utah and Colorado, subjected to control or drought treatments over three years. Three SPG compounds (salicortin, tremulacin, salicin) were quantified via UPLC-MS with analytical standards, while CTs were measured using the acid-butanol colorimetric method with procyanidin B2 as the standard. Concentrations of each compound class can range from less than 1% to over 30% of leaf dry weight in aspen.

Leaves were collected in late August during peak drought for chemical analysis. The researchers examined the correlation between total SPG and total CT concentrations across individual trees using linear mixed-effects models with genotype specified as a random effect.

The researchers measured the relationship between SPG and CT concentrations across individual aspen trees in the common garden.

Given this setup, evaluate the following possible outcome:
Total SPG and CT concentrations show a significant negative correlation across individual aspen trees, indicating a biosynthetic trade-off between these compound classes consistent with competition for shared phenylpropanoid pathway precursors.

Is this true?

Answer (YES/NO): YES